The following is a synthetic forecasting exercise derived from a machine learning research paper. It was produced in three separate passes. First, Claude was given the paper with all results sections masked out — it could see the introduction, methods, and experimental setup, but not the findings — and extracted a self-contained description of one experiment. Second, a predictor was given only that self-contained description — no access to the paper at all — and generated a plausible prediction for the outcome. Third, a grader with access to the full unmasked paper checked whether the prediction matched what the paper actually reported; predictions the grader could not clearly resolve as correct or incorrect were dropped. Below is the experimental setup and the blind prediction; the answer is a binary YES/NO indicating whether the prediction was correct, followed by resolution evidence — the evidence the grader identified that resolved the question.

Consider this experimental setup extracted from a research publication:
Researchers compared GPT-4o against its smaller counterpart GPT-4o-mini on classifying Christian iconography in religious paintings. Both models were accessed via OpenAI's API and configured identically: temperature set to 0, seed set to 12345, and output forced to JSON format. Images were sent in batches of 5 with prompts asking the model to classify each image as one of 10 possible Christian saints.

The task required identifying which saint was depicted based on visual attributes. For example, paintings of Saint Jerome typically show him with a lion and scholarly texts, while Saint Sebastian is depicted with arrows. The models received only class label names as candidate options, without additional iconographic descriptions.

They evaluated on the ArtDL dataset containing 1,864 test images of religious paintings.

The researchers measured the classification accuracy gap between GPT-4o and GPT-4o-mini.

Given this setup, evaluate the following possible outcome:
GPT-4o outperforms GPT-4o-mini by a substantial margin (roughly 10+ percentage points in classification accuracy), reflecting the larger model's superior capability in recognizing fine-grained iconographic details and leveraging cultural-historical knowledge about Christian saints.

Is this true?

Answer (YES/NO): NO